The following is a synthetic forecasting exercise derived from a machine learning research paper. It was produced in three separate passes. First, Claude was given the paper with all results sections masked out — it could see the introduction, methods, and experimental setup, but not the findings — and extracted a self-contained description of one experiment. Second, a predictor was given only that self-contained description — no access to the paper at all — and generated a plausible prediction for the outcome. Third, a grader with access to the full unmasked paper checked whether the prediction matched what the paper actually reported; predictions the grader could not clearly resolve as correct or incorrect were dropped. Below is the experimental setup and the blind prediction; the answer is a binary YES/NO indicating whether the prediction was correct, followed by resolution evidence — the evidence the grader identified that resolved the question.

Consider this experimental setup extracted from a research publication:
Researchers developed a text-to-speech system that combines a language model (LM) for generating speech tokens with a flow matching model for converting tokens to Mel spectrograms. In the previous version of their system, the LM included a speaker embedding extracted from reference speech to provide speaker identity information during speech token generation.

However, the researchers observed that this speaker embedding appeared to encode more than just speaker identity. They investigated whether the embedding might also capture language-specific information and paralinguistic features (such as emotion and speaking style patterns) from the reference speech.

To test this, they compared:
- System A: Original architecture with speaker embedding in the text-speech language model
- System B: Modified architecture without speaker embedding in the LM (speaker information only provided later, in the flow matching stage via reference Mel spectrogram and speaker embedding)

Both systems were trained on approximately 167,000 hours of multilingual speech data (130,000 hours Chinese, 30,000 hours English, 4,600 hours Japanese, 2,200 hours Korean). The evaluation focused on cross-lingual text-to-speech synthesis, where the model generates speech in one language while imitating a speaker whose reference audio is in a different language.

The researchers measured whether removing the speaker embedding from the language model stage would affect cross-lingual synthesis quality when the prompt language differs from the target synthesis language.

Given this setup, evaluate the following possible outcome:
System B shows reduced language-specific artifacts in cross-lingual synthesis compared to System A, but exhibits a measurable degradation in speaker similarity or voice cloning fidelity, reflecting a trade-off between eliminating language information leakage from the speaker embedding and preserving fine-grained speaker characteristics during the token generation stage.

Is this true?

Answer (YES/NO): NO